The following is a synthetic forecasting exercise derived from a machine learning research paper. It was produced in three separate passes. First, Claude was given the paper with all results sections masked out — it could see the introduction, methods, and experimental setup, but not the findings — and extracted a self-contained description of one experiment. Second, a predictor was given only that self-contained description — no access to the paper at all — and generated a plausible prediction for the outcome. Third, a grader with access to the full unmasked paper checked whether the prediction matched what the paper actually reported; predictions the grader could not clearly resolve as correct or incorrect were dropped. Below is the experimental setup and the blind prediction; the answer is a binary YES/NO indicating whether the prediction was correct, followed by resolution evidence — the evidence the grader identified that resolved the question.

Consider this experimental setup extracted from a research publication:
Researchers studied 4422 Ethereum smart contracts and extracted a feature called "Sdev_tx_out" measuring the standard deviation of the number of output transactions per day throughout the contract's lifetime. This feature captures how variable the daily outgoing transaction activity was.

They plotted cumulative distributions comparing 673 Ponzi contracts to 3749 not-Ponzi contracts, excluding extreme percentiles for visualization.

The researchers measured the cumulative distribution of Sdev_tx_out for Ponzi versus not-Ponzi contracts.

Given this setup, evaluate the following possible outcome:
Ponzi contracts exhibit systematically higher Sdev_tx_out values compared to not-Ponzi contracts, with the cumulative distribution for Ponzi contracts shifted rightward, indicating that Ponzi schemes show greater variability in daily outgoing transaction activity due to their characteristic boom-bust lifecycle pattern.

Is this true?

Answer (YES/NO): NO